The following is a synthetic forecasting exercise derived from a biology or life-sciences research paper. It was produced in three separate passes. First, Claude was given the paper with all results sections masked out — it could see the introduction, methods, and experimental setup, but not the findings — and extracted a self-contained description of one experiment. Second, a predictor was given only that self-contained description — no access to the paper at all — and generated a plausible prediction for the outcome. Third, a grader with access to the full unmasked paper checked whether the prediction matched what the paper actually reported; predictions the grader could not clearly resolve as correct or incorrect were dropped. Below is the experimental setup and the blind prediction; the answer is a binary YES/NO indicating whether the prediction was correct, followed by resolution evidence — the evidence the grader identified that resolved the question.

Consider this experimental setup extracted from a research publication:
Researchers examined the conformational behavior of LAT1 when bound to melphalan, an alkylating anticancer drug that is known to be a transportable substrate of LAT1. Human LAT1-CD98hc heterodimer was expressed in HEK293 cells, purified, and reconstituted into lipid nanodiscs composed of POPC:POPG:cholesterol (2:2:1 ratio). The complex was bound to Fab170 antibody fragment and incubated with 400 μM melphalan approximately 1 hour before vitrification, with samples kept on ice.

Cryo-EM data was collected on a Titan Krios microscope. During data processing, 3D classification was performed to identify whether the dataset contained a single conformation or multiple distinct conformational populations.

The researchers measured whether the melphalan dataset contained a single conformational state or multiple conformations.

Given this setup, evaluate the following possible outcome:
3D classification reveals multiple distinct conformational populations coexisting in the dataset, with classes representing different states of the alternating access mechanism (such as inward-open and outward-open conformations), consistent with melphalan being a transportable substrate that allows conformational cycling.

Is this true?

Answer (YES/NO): YES